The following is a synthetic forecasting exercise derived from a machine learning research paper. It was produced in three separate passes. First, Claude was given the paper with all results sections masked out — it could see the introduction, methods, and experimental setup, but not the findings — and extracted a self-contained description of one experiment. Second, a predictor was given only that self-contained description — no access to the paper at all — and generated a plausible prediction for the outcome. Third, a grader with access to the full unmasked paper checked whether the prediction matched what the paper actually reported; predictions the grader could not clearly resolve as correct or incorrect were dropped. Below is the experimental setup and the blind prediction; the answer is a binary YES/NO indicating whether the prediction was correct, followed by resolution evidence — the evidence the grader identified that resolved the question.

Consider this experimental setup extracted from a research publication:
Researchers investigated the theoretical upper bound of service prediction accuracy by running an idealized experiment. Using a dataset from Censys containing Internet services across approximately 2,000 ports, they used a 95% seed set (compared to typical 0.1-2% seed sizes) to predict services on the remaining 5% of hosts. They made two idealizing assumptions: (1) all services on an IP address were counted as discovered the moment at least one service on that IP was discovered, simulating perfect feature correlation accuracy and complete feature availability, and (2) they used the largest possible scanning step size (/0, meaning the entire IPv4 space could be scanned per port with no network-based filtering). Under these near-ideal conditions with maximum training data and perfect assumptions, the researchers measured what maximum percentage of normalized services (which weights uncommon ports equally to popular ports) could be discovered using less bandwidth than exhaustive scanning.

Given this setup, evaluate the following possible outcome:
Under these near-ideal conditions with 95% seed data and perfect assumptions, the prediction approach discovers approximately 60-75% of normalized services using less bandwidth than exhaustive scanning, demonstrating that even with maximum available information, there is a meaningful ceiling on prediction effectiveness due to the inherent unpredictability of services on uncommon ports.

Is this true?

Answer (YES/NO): NO